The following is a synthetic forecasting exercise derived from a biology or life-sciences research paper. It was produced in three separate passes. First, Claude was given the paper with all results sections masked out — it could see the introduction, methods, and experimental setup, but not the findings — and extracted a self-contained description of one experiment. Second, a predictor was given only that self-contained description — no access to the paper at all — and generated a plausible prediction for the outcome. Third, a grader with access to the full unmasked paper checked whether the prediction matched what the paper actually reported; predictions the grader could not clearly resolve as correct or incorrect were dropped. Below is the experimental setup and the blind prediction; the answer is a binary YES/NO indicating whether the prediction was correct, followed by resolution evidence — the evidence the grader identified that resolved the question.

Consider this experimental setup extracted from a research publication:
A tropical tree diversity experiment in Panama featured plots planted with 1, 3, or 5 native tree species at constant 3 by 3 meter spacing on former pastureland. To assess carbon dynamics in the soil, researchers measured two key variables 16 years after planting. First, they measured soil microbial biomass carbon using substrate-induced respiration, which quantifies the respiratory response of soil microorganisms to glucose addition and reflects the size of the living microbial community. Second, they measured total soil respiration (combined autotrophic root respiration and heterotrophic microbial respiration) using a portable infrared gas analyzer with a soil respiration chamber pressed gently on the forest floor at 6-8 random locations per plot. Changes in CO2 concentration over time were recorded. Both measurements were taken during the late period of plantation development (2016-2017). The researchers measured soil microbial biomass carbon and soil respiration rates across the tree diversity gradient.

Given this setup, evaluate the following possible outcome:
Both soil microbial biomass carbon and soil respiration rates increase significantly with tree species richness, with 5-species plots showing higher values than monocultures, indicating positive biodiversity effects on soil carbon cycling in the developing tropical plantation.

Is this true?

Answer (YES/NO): NO